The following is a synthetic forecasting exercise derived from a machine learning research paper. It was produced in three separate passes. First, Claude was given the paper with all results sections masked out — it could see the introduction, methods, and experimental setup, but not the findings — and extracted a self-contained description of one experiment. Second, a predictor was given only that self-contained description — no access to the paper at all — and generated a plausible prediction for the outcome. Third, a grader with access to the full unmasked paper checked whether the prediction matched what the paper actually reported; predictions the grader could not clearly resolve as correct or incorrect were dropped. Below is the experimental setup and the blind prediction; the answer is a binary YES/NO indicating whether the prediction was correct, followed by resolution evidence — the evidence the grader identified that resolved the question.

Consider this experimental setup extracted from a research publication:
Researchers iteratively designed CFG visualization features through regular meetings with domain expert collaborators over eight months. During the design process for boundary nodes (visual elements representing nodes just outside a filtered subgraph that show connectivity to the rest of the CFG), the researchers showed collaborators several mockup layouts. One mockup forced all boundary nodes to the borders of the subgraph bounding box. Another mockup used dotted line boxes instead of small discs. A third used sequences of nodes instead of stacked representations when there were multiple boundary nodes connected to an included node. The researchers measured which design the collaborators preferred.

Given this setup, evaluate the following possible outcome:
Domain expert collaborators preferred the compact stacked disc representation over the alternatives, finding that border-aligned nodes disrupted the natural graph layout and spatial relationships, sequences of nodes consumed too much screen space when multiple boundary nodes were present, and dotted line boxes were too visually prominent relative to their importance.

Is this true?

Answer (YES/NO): NO